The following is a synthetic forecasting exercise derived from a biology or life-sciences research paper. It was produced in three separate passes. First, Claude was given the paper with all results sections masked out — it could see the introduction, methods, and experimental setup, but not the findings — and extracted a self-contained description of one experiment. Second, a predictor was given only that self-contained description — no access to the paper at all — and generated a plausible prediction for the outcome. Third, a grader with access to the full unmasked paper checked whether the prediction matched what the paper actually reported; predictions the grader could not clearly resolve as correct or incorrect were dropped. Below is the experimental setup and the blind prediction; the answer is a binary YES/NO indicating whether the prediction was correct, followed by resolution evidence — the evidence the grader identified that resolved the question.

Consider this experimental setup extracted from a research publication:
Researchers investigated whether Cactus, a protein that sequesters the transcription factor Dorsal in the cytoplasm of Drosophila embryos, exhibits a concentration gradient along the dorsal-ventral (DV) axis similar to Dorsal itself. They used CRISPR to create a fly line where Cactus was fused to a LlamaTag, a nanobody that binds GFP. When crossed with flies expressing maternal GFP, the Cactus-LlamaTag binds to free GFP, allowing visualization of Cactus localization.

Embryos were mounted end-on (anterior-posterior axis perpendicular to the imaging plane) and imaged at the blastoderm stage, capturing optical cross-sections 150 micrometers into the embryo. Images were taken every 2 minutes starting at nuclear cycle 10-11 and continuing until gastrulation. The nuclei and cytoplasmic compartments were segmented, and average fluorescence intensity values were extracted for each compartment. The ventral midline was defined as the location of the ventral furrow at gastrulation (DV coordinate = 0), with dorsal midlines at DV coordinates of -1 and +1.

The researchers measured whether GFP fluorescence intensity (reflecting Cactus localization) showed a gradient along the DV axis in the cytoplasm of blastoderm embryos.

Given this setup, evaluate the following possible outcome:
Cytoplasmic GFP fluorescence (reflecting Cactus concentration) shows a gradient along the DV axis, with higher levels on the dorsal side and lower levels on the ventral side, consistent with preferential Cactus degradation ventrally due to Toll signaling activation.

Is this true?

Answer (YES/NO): NO